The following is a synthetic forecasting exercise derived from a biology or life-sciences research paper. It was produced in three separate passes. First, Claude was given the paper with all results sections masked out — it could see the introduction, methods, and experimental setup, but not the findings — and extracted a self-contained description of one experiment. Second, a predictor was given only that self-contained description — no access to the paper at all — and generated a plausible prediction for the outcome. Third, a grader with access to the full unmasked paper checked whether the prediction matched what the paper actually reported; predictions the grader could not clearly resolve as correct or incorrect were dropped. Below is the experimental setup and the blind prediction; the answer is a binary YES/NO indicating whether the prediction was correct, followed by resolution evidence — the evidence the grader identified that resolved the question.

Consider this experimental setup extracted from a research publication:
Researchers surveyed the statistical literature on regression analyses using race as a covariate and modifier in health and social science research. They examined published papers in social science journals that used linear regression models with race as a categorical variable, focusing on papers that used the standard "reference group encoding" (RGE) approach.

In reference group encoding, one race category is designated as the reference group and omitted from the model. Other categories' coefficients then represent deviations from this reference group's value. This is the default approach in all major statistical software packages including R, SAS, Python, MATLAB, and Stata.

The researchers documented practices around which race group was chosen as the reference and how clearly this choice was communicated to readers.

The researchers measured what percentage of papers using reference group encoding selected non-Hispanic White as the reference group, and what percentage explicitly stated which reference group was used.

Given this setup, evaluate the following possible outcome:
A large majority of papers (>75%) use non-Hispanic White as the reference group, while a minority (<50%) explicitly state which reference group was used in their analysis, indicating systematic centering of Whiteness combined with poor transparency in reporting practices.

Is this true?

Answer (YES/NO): YES